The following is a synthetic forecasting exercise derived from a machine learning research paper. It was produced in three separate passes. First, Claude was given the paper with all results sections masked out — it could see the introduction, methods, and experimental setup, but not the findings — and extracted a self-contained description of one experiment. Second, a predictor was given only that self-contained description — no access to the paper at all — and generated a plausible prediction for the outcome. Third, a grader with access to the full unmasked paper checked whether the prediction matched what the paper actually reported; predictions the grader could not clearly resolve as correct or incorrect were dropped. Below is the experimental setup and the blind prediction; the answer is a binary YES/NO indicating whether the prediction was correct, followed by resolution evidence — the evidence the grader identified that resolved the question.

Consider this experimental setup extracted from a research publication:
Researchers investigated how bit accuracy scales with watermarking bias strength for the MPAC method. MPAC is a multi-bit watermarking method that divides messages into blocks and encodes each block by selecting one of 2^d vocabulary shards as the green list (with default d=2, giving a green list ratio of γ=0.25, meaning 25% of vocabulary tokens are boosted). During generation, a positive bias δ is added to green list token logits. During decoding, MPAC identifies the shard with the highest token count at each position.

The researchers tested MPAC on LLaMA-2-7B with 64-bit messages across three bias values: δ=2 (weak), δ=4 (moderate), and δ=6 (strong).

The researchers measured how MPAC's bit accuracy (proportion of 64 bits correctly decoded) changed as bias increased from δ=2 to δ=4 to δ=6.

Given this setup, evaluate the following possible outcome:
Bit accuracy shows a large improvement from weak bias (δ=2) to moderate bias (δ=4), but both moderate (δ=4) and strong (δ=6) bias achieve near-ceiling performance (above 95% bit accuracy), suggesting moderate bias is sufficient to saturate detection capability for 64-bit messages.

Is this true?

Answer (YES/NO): NO